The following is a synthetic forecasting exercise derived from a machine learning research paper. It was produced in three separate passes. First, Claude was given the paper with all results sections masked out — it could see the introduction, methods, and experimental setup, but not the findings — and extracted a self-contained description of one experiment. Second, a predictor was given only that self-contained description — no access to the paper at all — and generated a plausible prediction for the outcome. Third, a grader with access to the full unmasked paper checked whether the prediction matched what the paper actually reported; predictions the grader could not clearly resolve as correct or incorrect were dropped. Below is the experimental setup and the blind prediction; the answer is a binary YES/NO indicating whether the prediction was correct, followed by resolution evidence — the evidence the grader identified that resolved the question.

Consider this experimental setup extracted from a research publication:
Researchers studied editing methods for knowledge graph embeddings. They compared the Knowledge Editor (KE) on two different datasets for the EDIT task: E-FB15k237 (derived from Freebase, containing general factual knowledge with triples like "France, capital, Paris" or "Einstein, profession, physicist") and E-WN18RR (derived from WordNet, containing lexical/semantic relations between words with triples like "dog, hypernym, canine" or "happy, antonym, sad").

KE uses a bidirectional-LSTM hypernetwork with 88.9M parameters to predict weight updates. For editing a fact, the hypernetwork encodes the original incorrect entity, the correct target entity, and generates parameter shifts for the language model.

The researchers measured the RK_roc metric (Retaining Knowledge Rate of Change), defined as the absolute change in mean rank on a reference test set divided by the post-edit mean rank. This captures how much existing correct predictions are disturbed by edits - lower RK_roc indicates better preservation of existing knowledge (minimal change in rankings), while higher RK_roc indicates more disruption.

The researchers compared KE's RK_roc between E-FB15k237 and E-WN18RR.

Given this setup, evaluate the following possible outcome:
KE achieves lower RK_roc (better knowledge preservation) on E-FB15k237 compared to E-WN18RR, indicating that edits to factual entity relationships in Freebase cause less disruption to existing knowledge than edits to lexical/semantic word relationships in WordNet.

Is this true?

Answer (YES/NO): NO